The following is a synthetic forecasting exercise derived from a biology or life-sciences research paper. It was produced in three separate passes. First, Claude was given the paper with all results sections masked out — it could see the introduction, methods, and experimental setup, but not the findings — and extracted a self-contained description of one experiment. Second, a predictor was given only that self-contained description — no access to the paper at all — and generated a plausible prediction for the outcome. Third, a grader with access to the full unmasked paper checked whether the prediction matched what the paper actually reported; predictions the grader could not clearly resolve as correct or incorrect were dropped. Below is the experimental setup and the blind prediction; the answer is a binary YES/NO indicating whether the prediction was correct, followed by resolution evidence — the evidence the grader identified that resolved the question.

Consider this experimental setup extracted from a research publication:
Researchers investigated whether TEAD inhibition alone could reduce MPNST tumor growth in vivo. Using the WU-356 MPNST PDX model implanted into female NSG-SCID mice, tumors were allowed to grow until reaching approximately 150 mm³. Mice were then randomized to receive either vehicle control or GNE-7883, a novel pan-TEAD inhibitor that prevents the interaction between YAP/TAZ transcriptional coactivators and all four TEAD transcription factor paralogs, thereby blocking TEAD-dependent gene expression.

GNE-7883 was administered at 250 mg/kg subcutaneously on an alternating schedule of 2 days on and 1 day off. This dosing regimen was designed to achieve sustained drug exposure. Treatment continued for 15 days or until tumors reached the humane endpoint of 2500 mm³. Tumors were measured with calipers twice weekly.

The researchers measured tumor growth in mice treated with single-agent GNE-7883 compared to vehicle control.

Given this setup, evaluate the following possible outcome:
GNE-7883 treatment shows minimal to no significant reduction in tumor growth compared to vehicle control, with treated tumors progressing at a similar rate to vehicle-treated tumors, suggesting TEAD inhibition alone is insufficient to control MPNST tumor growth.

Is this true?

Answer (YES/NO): YES